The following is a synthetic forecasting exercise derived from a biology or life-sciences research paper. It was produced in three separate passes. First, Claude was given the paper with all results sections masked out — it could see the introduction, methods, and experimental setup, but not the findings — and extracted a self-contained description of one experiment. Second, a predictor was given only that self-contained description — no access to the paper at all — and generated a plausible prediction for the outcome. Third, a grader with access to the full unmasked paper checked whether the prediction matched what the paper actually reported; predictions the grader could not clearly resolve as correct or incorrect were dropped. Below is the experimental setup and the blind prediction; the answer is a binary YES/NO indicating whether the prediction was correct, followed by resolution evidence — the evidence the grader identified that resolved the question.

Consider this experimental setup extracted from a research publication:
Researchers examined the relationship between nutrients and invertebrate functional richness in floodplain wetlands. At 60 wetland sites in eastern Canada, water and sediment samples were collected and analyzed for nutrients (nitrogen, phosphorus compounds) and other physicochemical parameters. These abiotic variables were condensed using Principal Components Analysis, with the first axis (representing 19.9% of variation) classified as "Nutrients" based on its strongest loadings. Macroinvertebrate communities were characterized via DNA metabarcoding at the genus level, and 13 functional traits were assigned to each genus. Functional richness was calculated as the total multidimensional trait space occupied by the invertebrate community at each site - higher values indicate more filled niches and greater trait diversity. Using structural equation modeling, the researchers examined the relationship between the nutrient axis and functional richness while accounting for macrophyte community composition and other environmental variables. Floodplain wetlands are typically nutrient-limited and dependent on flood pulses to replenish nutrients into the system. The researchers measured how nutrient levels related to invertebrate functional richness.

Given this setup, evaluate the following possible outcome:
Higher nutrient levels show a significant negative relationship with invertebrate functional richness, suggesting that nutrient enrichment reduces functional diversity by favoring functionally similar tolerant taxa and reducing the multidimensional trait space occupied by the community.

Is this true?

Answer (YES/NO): NO